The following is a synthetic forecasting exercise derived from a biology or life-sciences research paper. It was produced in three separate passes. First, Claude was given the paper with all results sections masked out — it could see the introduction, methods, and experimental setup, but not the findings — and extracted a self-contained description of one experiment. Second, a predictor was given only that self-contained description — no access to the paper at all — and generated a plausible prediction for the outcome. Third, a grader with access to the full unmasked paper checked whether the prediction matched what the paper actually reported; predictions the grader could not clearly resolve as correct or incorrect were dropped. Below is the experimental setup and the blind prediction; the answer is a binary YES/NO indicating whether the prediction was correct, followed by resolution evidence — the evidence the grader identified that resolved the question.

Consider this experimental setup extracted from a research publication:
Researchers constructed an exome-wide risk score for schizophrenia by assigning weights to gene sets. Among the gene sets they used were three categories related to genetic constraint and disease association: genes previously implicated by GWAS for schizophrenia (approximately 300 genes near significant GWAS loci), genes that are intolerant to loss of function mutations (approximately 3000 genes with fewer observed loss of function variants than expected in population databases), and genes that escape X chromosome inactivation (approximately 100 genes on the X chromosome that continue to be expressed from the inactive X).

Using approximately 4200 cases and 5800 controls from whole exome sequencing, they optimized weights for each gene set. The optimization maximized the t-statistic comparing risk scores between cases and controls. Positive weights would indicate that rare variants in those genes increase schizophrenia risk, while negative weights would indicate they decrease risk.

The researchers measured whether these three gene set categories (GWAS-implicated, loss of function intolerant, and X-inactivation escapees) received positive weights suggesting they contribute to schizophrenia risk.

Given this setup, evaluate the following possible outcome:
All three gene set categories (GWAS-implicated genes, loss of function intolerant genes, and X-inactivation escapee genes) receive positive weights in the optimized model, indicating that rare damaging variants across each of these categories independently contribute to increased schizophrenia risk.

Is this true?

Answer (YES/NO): NO